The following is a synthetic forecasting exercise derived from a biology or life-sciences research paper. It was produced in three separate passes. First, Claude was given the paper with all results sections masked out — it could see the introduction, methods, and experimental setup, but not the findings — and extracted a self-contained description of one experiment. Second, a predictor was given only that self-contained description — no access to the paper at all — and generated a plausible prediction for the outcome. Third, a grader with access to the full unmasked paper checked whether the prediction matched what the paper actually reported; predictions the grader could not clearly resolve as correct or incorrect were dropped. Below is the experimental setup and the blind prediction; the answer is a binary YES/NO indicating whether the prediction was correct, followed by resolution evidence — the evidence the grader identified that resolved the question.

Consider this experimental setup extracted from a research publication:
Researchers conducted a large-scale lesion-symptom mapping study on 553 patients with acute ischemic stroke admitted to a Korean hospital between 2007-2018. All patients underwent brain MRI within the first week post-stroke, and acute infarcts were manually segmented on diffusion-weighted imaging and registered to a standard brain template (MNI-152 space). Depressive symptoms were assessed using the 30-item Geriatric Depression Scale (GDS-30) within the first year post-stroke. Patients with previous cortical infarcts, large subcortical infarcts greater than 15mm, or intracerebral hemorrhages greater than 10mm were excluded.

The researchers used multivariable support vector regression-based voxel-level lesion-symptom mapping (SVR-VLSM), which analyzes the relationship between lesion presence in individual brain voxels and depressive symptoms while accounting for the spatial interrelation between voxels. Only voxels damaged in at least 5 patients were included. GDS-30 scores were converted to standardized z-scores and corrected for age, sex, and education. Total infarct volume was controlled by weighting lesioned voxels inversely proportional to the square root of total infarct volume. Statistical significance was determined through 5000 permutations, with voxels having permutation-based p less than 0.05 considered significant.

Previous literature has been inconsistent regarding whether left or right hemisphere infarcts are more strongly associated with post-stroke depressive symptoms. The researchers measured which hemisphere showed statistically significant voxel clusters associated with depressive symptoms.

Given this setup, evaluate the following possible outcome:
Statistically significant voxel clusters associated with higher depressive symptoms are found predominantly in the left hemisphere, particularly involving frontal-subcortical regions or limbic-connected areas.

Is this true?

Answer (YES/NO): NO